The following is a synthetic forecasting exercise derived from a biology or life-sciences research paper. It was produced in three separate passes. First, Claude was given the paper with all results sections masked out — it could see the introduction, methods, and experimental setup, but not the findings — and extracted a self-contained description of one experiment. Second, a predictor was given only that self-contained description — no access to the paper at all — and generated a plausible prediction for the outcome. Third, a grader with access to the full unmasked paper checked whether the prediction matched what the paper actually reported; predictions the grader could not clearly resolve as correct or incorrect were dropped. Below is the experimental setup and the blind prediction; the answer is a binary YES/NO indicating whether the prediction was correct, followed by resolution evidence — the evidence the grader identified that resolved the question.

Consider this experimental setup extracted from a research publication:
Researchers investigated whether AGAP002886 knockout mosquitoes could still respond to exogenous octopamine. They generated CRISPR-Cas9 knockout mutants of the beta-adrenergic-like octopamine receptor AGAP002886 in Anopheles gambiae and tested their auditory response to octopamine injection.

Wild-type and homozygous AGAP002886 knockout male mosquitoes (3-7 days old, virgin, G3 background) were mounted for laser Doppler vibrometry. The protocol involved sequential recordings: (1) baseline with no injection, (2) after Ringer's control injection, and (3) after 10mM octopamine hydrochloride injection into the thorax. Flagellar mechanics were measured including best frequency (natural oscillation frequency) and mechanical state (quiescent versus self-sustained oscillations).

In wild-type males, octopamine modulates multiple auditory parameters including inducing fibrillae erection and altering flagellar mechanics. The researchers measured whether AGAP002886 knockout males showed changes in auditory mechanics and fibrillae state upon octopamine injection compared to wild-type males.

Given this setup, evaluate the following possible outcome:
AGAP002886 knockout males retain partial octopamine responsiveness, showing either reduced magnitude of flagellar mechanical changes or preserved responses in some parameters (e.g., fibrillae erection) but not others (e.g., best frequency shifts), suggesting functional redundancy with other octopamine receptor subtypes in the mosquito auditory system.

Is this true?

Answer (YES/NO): NO